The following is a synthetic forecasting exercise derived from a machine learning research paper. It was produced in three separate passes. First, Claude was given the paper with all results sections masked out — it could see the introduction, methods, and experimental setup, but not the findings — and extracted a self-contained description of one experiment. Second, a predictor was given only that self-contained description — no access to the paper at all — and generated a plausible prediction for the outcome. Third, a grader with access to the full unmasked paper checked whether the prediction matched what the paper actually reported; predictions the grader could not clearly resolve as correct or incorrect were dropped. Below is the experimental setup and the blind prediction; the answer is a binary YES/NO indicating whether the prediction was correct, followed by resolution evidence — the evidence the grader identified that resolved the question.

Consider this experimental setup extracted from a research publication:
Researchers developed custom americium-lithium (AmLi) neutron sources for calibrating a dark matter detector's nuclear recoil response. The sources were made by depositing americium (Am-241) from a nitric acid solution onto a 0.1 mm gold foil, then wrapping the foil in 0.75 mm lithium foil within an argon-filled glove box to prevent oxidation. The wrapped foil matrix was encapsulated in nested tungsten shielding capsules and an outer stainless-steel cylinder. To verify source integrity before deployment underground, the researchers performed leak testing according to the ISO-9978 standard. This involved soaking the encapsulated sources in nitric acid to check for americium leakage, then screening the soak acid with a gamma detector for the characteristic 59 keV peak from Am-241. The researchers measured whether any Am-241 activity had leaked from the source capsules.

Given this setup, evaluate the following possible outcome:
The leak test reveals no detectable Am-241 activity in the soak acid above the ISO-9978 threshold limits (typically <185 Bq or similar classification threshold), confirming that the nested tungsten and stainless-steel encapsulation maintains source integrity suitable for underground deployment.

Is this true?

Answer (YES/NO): YES